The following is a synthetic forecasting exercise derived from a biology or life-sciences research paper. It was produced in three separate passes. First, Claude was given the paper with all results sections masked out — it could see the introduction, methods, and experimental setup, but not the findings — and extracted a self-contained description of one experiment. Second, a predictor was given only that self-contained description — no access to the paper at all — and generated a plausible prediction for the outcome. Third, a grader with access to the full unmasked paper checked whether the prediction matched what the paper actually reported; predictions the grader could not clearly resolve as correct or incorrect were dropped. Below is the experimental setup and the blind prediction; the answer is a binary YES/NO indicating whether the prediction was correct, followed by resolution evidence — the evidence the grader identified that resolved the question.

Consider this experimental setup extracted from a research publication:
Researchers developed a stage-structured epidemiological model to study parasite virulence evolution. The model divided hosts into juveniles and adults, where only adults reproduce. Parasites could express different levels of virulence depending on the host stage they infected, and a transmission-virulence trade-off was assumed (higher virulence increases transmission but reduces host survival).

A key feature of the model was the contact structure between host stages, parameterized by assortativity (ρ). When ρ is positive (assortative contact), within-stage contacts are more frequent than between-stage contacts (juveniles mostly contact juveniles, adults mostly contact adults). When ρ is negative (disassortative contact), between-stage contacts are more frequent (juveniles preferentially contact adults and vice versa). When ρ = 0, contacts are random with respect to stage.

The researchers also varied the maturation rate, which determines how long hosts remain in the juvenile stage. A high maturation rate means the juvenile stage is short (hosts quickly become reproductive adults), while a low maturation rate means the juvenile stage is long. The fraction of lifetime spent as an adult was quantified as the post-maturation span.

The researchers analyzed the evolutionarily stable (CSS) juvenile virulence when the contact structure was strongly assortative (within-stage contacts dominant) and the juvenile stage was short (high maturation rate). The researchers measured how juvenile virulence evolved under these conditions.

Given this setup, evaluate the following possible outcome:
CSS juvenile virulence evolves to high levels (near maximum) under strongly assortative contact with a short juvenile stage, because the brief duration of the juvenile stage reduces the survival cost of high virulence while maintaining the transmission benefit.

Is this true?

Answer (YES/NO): NO